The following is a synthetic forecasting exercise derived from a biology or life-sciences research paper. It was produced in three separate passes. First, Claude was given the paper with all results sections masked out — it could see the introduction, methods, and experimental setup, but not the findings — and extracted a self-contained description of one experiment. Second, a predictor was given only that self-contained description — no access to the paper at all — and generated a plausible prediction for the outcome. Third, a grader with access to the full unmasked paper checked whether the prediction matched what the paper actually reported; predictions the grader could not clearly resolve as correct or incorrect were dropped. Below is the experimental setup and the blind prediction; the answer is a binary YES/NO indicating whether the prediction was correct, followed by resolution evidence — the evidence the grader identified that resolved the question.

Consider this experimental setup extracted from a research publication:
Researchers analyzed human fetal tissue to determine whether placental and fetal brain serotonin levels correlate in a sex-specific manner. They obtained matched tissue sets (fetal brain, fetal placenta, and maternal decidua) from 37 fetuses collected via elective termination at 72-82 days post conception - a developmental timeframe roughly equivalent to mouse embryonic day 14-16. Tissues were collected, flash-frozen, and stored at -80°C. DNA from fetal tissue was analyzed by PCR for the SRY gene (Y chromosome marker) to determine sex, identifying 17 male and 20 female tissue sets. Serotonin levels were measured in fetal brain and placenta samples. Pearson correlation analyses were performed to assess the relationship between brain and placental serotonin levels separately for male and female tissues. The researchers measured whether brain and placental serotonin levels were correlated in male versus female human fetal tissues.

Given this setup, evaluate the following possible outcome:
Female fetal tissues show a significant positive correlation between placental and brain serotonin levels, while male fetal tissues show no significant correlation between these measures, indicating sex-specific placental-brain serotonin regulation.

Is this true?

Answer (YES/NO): NO